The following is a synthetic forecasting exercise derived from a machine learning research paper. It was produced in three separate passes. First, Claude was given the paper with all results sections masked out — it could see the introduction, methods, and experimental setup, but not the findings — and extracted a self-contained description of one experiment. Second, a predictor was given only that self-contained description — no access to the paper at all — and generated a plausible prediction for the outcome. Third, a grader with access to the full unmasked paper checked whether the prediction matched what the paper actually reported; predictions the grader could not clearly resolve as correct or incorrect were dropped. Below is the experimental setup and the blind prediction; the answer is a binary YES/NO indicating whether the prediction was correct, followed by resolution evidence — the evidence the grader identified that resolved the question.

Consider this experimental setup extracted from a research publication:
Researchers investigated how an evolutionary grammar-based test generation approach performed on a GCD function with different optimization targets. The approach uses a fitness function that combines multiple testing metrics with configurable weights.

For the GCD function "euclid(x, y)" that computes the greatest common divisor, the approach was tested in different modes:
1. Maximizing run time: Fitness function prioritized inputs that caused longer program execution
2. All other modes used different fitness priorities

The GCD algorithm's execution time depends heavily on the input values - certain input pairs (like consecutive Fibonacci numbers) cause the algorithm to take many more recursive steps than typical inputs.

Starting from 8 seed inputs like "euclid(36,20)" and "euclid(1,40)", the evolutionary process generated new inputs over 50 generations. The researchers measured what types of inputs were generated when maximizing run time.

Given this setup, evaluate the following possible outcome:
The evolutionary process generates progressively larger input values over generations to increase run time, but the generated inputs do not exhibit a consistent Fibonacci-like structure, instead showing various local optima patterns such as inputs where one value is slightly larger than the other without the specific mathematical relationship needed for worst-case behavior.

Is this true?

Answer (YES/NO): NO